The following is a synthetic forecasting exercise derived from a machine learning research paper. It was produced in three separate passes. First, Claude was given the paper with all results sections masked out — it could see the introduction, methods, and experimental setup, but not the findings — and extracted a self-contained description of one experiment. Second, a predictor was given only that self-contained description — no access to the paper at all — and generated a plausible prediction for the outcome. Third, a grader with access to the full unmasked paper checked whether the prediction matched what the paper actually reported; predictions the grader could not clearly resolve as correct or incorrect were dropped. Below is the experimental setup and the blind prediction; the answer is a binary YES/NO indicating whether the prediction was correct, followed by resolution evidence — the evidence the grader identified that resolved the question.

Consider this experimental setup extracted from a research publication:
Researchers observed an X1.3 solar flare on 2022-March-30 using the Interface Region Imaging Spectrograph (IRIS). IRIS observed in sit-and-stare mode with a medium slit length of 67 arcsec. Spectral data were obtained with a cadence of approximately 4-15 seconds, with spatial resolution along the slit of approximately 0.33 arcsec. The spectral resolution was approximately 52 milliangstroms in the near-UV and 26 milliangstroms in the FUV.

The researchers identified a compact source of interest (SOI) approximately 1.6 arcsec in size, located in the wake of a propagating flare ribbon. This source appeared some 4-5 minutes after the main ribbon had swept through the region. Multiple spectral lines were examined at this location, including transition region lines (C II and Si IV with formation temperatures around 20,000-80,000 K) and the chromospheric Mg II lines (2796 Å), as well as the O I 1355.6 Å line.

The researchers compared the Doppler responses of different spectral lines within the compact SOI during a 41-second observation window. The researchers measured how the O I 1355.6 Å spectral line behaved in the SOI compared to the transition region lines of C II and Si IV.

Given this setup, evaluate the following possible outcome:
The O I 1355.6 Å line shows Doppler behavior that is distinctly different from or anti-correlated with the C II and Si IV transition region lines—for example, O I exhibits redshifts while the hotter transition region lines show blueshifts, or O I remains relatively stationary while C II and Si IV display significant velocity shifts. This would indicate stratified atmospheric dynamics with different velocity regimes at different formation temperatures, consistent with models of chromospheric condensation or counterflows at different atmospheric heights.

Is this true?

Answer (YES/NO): YES